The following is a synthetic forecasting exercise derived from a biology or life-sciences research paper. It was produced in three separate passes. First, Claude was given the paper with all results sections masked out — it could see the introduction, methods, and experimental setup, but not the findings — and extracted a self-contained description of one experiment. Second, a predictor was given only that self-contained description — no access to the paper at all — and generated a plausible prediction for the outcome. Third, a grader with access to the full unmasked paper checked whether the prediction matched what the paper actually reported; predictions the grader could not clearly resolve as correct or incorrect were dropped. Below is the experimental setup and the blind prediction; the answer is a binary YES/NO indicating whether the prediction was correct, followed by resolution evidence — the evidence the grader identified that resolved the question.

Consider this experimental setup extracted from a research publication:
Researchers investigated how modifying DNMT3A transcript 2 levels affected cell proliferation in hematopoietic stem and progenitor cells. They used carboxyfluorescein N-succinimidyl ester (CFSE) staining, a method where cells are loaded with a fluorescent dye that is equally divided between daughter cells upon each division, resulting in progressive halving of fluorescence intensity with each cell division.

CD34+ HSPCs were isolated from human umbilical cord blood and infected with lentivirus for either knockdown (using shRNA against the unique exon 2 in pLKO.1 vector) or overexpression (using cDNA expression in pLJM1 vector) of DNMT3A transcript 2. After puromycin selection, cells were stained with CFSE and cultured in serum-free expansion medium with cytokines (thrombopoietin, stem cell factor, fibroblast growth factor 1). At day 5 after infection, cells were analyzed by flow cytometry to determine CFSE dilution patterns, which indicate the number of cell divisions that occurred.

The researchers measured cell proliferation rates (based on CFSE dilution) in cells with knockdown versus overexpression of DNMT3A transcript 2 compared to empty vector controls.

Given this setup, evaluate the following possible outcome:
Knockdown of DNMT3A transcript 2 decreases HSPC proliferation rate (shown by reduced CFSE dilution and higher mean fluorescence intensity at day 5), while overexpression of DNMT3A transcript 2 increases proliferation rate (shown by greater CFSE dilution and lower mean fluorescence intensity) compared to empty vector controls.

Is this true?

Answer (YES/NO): YES